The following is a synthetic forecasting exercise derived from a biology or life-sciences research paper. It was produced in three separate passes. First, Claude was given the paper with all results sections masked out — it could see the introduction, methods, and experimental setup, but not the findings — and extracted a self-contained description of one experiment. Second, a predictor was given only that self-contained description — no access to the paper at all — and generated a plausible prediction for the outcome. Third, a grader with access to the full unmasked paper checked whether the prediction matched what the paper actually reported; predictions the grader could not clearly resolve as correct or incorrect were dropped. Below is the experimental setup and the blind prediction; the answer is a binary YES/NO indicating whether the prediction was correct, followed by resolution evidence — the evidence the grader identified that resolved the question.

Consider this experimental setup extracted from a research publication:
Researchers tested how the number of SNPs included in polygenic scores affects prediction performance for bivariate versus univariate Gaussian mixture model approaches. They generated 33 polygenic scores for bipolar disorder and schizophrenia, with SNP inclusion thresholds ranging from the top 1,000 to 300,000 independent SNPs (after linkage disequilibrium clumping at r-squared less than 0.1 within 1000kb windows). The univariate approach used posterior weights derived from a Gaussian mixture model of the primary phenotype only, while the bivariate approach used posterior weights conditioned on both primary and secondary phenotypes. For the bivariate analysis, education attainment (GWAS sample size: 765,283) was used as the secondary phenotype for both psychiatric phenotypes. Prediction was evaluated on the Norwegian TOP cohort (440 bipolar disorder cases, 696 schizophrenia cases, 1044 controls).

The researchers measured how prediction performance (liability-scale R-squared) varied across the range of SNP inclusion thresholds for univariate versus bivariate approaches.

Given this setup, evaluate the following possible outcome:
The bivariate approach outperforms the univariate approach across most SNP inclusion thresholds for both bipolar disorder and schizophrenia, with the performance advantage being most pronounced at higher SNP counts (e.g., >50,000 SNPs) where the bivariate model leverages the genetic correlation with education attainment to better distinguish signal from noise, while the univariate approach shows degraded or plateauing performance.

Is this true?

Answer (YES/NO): NO